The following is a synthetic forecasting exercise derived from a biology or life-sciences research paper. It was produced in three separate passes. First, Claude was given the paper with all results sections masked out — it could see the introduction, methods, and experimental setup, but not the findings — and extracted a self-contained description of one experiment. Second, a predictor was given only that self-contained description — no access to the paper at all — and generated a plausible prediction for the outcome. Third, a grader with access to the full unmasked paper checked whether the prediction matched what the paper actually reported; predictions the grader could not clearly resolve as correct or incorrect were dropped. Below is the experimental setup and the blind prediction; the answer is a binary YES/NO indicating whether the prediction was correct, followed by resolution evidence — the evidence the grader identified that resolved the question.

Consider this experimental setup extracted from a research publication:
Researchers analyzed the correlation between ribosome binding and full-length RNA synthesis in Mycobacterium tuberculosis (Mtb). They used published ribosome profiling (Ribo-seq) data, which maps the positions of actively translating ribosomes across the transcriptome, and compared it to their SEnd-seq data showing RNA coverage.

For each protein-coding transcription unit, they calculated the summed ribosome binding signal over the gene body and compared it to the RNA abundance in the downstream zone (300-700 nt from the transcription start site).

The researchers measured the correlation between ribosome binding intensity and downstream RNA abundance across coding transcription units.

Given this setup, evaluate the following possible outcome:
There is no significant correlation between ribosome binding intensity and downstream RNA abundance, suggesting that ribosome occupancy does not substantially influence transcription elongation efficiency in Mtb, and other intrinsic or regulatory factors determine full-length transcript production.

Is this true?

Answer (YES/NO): NO